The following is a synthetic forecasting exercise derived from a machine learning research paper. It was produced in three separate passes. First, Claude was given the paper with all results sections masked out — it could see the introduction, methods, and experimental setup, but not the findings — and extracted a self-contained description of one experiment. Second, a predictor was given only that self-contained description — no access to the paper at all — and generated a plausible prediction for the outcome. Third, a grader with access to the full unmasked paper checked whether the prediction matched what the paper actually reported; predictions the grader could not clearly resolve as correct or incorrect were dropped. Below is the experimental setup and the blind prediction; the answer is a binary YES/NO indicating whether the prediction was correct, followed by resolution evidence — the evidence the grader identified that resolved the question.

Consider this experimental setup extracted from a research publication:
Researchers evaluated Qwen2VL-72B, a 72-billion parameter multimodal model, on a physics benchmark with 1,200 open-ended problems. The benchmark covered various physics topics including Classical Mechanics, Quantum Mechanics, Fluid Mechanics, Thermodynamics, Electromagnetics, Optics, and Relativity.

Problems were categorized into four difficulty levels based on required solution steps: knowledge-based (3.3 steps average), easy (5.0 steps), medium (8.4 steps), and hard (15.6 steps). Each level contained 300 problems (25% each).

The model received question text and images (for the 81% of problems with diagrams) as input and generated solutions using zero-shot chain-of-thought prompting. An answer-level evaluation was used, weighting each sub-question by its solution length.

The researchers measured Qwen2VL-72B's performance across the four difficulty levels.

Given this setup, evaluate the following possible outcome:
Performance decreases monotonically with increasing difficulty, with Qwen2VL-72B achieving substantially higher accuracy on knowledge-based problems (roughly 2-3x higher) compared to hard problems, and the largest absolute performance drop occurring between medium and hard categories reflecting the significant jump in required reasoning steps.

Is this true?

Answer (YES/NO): NO